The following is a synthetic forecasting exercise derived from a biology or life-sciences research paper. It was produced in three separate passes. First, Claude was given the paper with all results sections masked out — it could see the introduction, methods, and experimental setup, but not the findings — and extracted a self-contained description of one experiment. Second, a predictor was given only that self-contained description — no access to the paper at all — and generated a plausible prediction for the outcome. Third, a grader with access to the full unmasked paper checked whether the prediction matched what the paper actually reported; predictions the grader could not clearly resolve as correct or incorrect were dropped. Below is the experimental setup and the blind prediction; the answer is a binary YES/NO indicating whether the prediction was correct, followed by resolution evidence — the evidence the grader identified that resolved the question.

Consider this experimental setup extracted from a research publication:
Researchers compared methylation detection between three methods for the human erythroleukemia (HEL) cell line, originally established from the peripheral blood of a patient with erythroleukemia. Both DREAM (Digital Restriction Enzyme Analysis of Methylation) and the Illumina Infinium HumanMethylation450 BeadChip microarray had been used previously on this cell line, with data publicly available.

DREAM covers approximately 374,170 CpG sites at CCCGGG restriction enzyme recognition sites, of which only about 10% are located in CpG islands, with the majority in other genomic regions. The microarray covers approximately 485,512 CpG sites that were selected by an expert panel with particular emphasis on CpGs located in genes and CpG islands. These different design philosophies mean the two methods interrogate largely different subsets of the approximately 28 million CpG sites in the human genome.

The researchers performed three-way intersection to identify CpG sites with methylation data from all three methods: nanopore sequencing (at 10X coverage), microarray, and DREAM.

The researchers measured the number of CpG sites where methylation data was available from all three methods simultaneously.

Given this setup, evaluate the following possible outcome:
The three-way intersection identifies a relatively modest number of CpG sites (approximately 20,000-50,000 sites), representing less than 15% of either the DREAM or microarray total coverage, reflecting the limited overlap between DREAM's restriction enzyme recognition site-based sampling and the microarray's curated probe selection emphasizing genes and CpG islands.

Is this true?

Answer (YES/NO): NO